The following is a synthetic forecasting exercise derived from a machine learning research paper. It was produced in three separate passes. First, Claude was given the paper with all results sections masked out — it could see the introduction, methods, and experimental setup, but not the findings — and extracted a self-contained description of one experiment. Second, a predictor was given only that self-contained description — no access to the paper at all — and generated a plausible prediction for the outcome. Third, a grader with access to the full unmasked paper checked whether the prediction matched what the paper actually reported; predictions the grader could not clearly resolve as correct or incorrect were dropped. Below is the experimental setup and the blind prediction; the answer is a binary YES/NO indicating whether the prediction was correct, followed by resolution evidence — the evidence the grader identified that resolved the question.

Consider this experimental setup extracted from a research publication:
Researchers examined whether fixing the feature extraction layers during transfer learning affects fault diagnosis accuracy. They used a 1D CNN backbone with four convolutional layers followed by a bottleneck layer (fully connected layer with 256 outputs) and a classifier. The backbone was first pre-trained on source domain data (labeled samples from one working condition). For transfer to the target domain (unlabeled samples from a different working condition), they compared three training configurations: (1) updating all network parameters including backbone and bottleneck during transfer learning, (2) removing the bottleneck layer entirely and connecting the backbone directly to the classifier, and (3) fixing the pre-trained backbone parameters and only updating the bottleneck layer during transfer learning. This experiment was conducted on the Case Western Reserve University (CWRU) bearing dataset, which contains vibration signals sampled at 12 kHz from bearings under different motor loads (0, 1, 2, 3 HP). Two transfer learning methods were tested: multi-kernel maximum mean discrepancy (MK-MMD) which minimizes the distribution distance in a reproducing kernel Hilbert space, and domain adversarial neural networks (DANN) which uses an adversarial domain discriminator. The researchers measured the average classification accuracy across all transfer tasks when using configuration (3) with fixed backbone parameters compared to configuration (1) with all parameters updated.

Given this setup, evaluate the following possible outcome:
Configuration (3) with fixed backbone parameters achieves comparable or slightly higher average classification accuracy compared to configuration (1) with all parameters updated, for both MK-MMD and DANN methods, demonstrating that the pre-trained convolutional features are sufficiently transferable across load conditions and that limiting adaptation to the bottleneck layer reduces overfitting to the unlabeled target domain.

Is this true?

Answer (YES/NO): NO